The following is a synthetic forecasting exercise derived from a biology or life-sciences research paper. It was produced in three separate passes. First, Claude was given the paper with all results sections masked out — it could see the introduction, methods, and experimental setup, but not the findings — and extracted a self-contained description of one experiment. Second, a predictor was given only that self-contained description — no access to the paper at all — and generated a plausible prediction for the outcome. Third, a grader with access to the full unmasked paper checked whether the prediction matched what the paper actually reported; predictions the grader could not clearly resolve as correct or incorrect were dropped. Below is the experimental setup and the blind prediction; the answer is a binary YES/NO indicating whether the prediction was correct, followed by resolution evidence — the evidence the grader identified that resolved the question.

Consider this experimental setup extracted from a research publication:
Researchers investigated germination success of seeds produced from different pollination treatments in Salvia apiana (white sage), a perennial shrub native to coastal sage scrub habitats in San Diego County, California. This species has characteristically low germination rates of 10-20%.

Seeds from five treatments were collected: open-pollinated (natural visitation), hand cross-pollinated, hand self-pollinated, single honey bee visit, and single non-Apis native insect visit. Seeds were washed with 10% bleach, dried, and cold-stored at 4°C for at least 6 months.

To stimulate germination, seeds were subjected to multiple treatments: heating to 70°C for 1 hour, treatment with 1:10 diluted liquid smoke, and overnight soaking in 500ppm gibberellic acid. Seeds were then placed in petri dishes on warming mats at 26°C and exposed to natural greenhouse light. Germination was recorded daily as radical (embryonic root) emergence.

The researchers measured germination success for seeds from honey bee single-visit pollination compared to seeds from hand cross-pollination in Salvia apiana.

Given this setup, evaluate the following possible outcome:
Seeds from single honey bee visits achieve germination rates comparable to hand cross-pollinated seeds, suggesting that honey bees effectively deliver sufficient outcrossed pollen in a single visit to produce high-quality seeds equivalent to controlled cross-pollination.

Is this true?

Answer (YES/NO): NO